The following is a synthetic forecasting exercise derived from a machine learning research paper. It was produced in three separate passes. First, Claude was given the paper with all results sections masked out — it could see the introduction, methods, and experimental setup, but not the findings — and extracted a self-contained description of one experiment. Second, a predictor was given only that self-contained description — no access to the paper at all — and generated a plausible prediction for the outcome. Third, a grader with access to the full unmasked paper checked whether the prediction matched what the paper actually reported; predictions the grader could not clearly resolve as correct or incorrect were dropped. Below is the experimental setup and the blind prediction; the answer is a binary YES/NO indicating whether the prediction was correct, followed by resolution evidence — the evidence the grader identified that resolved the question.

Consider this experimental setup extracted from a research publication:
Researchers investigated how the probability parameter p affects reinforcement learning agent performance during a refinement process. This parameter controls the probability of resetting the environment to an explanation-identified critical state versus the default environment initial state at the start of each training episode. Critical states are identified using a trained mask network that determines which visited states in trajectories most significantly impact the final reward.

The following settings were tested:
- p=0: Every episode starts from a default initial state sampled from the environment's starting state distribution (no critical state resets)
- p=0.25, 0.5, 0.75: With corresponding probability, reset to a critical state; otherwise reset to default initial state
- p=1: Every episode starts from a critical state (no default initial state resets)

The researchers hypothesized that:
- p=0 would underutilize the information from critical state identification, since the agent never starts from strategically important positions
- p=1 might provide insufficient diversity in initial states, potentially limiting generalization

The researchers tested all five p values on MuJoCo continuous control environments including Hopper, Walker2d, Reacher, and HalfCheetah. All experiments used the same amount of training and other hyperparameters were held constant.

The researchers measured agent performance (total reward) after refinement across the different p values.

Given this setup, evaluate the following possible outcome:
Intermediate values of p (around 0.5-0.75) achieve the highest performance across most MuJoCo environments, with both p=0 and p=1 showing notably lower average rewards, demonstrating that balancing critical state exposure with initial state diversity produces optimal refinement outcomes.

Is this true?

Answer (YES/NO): NO